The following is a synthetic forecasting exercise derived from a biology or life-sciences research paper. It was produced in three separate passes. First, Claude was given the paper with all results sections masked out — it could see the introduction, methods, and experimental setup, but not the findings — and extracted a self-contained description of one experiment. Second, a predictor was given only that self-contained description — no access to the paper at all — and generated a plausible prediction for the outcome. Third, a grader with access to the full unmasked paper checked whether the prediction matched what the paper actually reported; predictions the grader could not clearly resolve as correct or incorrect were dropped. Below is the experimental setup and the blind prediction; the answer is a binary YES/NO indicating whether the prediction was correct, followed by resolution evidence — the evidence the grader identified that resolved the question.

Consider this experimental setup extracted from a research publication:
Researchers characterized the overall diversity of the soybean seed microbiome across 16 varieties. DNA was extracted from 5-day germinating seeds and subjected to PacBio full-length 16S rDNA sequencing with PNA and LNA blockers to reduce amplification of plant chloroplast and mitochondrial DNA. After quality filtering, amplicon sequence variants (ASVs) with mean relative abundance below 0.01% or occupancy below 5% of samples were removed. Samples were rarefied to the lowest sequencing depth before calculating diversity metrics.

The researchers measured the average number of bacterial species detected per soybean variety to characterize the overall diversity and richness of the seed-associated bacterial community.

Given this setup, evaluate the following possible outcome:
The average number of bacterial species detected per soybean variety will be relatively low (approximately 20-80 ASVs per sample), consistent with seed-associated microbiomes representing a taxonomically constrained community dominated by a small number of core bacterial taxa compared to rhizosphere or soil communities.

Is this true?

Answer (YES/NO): NO